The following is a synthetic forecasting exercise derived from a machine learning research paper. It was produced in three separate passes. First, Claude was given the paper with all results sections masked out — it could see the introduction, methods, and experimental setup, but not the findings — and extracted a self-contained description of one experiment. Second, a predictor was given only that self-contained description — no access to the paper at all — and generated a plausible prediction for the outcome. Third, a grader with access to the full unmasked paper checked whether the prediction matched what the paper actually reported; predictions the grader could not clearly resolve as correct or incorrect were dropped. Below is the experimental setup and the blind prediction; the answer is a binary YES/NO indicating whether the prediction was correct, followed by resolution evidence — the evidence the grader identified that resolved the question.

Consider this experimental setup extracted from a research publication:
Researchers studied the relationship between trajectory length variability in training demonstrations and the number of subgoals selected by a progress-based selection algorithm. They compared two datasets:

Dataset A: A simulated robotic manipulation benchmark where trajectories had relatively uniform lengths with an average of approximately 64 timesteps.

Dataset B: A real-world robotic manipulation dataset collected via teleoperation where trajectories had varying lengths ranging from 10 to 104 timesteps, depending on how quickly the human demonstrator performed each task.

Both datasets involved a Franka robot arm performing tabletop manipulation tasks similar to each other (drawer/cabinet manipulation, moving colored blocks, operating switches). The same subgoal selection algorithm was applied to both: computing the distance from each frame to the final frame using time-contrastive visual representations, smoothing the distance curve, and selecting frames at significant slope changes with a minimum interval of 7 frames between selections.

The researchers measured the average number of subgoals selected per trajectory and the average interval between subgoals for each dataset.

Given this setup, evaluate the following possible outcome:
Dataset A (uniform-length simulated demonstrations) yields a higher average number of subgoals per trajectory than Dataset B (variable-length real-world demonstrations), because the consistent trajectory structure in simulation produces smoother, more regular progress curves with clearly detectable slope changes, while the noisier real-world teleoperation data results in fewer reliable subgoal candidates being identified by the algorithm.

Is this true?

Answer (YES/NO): YES